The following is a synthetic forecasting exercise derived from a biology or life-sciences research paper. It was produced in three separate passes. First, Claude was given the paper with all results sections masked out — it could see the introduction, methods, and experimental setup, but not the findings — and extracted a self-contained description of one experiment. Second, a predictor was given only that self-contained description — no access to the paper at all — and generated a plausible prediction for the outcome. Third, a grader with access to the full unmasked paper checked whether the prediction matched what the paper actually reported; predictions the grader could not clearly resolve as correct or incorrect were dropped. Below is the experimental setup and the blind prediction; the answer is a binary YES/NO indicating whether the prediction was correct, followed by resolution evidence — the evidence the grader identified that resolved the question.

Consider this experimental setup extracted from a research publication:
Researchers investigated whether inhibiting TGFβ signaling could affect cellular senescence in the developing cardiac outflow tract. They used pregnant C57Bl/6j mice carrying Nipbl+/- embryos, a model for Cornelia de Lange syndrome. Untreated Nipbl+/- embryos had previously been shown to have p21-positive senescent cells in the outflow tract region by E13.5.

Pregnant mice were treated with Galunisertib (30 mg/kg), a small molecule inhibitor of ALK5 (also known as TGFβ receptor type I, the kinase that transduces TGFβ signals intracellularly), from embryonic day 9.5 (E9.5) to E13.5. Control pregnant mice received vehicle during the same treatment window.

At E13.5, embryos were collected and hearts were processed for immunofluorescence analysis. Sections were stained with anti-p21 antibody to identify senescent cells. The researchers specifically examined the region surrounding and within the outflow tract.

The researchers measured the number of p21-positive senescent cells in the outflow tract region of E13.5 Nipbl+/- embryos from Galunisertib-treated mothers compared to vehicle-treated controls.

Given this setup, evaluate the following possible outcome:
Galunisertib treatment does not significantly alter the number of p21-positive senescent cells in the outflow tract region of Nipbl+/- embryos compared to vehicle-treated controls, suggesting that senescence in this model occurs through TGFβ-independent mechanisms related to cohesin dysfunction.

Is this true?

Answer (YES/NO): NO